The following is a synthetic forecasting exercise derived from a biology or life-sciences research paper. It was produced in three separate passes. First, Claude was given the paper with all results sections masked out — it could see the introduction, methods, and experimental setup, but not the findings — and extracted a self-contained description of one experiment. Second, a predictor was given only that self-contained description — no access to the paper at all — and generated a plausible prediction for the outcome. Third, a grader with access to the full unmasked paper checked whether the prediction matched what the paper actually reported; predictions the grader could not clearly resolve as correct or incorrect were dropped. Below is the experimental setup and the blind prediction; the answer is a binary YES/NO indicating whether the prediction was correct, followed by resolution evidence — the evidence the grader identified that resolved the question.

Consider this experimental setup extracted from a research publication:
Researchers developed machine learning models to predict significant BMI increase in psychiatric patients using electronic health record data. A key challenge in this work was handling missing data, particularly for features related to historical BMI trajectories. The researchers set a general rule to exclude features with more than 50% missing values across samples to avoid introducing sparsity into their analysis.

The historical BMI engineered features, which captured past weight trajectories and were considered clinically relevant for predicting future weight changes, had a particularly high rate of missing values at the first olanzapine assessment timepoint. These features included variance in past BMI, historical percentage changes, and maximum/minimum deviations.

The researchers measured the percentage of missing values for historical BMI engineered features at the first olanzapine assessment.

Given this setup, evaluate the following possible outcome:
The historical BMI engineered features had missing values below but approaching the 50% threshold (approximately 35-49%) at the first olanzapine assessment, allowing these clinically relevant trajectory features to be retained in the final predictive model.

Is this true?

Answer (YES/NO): NO